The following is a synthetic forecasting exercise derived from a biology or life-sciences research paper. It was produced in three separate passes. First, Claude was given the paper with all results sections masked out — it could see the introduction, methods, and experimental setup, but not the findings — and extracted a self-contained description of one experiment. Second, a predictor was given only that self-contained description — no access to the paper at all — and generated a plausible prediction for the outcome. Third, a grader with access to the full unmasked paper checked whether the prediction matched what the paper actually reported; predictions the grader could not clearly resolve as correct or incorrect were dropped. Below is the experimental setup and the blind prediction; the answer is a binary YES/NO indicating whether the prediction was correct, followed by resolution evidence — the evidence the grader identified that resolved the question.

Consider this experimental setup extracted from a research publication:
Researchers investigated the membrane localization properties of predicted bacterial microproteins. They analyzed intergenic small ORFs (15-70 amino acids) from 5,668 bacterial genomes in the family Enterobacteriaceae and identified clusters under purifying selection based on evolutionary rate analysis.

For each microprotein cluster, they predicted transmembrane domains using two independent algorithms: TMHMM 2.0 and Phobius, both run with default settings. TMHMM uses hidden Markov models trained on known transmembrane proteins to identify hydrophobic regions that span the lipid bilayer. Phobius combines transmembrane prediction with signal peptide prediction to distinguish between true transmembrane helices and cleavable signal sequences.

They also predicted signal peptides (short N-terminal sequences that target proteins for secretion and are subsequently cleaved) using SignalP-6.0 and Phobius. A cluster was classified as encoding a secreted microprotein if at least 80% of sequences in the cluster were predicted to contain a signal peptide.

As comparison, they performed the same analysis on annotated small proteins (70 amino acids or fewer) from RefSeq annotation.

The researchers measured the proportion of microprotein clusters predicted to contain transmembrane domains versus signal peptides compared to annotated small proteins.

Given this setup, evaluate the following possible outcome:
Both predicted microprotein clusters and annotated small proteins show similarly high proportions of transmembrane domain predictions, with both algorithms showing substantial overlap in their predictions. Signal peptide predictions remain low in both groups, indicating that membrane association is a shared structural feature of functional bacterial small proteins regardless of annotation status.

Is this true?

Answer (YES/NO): NO